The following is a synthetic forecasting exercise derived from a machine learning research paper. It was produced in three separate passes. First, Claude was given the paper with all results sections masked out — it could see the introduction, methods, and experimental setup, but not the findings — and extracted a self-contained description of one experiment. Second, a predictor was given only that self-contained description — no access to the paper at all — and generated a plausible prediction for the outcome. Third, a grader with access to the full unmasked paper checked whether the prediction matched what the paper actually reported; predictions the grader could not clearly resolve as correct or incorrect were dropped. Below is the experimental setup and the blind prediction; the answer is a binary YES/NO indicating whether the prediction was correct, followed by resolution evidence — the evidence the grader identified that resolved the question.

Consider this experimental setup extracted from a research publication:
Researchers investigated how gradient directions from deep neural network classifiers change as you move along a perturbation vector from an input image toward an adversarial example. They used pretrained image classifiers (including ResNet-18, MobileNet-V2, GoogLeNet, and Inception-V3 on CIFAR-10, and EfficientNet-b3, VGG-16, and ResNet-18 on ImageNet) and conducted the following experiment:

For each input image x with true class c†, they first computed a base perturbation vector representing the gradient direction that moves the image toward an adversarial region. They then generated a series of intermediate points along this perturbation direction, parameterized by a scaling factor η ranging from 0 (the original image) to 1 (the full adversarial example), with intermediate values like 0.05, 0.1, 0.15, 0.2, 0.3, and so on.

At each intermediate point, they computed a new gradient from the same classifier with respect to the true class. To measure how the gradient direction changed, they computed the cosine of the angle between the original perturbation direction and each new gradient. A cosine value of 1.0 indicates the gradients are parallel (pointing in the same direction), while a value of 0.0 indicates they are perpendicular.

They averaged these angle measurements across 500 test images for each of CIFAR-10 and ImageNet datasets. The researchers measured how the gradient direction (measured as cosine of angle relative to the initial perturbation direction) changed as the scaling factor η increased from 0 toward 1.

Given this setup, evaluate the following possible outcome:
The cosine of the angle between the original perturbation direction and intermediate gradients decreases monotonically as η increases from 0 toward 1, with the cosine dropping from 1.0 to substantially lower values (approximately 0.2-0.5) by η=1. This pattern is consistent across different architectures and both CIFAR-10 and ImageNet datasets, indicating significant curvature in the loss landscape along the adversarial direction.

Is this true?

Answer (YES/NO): NO